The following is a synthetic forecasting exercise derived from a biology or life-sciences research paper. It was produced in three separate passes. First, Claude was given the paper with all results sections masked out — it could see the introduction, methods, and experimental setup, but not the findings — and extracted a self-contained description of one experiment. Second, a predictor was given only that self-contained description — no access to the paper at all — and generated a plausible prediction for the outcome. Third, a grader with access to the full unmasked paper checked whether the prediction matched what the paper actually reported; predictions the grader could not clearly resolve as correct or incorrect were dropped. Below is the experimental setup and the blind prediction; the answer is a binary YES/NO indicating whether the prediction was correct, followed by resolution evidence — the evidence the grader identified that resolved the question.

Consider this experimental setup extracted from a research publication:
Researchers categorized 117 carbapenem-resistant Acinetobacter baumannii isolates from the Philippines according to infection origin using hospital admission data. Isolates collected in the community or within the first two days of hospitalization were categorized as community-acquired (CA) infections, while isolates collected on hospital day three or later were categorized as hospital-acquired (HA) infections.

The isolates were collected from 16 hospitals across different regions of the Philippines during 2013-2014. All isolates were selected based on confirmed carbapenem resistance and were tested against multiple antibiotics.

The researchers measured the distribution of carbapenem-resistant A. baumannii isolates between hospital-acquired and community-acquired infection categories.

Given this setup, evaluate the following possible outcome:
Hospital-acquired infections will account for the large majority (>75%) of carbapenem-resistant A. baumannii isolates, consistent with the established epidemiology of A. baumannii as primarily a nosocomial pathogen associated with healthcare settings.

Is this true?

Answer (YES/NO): YES